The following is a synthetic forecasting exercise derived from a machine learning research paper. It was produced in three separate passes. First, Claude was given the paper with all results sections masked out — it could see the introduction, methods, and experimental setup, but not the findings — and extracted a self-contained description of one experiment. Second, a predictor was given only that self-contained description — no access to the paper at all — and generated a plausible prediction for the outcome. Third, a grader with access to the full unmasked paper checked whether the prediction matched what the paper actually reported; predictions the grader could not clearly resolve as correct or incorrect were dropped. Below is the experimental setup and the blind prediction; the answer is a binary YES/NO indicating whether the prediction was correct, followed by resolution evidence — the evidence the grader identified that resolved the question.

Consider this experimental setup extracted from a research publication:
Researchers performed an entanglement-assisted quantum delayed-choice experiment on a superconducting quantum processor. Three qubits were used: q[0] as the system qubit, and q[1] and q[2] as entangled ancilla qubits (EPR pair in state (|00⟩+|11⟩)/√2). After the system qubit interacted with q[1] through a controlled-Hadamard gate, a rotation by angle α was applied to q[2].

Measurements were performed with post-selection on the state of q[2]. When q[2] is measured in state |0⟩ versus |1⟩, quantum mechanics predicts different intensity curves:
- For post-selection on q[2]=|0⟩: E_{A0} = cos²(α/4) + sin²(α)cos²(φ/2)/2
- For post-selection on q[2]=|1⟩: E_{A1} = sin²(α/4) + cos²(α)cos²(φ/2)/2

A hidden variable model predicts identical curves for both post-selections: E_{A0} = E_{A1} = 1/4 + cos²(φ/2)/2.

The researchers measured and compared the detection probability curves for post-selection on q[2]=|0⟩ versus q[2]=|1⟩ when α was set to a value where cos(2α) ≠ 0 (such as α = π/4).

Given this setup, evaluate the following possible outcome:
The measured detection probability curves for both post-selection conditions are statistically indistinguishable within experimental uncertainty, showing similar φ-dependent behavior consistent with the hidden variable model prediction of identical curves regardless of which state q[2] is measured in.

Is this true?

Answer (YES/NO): NO